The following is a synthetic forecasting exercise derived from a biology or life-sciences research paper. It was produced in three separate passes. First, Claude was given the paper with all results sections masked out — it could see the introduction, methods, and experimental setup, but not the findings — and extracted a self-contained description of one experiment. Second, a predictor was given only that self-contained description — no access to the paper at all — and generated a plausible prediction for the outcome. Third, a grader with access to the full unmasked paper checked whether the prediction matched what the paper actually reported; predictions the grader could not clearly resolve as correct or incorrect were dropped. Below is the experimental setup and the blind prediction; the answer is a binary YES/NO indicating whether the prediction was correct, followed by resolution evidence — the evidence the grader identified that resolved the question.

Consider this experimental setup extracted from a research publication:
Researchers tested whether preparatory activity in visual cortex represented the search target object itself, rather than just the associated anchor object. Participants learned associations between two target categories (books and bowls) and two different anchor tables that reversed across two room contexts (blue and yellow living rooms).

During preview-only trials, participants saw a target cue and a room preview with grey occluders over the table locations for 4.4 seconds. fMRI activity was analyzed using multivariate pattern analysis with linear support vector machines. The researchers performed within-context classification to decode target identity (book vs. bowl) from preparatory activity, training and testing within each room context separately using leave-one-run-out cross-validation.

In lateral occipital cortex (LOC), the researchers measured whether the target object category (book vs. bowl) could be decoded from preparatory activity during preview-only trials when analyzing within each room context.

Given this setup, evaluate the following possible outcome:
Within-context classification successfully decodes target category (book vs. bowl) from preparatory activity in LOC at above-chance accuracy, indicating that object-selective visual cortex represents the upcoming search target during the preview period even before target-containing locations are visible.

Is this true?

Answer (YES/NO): NO